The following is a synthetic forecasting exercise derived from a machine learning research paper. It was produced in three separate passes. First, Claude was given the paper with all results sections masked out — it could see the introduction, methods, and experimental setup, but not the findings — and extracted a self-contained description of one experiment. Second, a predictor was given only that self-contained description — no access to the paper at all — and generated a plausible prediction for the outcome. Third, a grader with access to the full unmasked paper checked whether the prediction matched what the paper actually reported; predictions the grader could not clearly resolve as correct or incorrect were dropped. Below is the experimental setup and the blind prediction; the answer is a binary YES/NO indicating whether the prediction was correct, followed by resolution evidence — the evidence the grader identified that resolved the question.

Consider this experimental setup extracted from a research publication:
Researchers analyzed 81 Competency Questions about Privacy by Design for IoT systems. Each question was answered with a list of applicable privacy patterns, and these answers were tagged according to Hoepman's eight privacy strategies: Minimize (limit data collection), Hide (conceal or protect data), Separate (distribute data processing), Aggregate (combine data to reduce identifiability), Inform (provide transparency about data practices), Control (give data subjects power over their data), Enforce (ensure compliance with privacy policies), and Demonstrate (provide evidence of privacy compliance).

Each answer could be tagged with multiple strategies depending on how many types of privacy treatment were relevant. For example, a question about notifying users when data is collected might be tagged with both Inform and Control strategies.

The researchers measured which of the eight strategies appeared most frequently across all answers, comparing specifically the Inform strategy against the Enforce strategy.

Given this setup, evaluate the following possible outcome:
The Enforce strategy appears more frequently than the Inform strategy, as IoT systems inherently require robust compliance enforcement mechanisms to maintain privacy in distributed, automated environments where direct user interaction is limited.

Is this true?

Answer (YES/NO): NO